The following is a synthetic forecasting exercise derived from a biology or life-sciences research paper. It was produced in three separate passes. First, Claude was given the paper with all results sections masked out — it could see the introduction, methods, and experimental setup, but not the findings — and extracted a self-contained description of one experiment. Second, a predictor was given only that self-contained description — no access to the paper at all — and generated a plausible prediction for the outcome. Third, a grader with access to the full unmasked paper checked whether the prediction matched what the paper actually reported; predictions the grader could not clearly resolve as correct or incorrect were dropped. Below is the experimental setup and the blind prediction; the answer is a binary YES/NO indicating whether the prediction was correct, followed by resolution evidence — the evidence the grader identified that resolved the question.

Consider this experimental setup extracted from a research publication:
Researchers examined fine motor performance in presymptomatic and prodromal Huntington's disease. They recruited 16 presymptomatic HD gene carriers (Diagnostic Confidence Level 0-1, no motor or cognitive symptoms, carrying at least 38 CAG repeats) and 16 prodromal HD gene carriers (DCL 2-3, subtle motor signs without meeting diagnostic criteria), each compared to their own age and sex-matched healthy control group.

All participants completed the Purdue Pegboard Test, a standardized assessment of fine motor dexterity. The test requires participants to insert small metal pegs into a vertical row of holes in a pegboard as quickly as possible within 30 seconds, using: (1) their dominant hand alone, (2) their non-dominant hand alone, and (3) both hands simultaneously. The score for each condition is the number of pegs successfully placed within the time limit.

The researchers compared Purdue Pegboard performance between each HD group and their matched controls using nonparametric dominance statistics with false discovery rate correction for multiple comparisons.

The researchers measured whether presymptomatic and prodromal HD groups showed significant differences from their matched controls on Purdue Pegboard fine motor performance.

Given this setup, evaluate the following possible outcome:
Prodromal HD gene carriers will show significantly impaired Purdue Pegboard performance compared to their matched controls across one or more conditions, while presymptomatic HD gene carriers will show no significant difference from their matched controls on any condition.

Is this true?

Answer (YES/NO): YES